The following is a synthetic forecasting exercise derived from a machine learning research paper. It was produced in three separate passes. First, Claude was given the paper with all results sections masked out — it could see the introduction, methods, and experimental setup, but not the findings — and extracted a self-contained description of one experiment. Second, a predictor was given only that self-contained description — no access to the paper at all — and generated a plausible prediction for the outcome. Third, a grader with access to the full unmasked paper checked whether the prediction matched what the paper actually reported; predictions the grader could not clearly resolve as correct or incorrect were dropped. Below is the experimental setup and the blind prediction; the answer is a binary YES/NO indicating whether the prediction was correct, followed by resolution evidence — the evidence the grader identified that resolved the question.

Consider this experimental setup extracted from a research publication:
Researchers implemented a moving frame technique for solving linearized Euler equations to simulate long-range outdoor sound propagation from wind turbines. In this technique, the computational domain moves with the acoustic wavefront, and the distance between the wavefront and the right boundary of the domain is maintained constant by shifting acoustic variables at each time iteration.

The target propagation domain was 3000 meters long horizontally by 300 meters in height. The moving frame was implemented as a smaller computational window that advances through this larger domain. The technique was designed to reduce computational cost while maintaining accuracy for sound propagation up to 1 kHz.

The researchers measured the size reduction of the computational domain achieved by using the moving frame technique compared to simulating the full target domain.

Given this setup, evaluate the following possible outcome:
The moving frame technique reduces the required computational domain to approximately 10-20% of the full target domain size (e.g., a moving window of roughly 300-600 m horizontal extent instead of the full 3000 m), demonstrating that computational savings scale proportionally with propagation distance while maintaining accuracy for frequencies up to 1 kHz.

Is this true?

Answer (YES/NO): YES